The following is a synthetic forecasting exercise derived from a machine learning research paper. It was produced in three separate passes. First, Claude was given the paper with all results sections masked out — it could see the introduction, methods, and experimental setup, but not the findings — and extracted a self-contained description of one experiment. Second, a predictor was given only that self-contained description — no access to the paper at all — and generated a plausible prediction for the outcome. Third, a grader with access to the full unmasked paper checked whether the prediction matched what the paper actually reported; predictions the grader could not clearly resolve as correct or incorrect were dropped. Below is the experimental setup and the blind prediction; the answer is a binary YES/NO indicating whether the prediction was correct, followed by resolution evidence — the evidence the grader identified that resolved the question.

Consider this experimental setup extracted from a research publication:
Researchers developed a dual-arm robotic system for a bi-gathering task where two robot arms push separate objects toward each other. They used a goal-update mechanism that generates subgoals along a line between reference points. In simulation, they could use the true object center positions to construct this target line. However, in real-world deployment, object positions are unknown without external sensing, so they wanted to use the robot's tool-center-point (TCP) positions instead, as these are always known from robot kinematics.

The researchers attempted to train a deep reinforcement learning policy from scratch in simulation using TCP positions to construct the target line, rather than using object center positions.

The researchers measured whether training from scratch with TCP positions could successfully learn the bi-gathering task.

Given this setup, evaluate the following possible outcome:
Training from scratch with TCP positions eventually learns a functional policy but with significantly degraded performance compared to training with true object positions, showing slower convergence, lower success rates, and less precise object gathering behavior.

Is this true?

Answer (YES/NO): NO